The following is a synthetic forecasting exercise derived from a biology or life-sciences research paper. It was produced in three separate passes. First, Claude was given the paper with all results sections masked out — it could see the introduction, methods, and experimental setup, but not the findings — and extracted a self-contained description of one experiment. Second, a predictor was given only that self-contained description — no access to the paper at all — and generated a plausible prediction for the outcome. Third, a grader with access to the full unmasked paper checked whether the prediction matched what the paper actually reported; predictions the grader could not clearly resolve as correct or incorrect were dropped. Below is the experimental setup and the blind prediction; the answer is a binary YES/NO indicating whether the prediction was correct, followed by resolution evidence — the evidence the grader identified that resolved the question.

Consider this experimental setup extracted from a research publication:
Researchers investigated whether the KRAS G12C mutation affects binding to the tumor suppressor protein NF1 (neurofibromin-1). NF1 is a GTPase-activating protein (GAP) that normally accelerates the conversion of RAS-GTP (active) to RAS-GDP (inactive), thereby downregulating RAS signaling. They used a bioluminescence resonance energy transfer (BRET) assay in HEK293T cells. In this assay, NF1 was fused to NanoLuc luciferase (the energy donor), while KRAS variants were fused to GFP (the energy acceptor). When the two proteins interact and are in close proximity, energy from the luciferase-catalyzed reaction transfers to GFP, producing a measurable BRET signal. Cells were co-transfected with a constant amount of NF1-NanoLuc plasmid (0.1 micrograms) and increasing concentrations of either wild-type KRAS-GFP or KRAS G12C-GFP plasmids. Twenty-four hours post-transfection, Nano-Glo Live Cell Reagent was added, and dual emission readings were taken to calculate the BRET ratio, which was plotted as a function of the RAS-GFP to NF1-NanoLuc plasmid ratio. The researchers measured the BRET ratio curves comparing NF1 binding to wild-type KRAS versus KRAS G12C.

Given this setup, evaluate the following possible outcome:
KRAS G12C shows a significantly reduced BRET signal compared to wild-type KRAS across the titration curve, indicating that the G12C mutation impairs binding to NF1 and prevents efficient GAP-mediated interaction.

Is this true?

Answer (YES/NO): YES